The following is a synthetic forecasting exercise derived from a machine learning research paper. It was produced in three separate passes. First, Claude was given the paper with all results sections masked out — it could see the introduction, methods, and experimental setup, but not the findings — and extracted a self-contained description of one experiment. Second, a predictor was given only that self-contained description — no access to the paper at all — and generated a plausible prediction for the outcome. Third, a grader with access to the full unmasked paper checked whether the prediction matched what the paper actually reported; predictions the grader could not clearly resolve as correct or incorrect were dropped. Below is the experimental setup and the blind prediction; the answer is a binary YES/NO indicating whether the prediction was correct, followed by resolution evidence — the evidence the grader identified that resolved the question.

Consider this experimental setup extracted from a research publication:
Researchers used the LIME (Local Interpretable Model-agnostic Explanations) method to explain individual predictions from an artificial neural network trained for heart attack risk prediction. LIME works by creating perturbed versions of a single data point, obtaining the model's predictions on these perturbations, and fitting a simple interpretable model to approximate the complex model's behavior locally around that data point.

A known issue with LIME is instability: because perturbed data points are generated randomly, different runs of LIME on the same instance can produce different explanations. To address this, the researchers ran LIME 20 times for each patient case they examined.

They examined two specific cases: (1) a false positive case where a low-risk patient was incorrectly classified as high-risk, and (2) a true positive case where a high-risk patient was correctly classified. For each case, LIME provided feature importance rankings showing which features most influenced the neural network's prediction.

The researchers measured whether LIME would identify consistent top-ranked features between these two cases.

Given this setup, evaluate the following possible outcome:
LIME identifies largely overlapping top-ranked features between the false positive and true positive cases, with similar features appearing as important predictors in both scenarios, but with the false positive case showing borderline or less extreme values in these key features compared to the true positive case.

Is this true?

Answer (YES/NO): NO